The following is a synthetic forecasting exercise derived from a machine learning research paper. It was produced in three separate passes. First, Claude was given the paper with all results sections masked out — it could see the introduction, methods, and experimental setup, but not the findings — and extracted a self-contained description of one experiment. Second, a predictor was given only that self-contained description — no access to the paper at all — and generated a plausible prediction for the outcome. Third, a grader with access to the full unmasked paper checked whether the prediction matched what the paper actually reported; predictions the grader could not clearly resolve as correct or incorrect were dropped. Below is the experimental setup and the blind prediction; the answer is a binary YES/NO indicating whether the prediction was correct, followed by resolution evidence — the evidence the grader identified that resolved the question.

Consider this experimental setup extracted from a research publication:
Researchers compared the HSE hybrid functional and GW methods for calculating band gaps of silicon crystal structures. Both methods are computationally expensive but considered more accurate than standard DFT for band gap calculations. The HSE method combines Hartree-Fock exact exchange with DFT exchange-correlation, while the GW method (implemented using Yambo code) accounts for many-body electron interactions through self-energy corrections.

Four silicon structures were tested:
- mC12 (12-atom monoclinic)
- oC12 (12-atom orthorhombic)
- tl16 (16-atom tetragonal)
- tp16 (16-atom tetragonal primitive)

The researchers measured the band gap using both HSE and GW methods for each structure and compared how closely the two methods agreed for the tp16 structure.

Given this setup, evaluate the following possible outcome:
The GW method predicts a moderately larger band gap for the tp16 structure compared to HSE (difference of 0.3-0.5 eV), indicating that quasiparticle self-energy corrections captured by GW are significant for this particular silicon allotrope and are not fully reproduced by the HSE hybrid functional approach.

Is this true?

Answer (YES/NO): NO